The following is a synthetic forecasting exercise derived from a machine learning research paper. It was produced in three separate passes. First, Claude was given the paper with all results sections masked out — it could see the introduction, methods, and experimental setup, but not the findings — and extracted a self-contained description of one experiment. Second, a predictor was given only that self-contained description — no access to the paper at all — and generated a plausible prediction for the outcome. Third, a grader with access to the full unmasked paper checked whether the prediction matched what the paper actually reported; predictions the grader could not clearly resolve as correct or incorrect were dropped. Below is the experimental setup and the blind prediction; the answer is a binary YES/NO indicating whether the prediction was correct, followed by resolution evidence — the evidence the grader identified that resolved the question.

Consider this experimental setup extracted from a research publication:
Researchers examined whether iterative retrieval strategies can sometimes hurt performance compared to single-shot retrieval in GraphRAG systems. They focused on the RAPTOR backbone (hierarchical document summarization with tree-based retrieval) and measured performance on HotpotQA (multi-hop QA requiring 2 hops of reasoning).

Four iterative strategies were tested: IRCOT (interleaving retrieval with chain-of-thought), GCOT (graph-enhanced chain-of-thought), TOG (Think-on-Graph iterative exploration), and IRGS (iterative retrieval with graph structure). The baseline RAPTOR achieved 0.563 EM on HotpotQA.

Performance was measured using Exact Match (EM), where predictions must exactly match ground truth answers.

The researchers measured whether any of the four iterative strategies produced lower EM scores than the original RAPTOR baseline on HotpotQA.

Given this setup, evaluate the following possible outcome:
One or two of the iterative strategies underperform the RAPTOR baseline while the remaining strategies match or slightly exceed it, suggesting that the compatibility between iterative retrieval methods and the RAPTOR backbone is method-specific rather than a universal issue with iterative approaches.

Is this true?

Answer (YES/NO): YES